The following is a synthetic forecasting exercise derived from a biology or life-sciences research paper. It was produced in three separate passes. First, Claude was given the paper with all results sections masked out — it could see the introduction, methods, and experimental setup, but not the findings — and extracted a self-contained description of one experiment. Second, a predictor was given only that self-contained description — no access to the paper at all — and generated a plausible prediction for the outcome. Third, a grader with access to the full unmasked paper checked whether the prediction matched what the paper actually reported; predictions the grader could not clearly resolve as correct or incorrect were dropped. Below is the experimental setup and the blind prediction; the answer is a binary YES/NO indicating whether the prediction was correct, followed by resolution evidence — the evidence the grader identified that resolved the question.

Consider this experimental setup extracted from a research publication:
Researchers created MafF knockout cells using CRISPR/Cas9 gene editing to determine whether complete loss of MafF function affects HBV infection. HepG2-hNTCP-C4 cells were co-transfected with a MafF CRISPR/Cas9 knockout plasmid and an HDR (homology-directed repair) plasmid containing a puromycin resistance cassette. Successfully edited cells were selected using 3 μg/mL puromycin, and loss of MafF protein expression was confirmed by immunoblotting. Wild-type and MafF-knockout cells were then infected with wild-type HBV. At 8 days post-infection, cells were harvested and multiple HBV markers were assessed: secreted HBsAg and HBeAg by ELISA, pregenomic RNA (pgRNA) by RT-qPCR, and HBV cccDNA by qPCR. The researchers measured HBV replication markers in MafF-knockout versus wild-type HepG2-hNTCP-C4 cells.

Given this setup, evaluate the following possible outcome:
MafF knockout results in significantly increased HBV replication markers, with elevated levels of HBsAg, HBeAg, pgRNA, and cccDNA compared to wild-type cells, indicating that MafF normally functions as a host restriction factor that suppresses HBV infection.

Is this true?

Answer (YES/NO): NO